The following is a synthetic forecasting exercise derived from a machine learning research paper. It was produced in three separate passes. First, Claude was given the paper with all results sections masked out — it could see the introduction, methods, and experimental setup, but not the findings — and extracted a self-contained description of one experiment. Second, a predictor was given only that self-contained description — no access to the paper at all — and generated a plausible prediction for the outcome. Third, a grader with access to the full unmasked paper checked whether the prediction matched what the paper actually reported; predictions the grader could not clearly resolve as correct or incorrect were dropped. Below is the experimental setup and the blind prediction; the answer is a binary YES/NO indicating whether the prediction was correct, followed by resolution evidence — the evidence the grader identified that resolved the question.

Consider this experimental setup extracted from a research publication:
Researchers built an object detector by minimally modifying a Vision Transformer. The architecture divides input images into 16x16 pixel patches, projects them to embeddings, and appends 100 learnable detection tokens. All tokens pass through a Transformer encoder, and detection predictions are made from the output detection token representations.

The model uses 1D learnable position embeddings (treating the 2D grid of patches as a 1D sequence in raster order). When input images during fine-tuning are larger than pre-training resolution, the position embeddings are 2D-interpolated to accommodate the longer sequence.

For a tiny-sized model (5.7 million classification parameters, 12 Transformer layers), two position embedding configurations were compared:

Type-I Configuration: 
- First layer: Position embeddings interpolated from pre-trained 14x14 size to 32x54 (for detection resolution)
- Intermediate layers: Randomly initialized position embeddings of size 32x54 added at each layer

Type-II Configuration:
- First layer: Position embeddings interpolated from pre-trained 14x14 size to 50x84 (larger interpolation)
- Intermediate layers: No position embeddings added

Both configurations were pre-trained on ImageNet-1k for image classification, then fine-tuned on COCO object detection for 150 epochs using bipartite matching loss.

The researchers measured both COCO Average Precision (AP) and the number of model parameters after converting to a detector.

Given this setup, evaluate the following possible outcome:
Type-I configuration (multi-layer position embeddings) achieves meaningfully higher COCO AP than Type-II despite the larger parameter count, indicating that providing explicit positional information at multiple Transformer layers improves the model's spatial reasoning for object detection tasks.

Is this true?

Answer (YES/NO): NO